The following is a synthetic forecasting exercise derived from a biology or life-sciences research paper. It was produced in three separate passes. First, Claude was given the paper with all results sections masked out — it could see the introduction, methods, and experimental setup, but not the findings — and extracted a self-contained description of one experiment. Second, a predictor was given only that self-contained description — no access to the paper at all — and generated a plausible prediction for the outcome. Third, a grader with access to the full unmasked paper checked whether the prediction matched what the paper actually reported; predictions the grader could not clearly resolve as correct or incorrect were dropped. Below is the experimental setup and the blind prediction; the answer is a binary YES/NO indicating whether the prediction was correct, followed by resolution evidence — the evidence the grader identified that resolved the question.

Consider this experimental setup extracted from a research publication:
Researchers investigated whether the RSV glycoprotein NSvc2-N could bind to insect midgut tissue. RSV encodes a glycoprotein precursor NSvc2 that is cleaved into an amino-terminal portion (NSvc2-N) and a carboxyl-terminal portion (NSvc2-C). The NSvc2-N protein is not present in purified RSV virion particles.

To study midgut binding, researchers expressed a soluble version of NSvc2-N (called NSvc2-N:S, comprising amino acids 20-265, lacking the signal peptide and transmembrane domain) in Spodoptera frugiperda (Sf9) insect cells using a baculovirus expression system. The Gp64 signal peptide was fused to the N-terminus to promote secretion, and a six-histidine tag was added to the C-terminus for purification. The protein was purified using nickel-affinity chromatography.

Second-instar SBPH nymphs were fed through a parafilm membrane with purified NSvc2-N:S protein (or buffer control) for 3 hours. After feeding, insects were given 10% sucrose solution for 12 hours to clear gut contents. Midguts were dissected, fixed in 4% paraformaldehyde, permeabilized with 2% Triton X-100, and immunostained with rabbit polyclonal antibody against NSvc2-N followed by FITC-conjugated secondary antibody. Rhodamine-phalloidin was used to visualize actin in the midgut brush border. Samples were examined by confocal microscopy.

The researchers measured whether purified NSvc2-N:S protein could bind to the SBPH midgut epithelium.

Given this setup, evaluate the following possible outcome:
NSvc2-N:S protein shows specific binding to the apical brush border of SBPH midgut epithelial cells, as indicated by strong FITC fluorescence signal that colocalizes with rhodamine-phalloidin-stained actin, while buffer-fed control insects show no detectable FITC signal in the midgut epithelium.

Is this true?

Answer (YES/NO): NO